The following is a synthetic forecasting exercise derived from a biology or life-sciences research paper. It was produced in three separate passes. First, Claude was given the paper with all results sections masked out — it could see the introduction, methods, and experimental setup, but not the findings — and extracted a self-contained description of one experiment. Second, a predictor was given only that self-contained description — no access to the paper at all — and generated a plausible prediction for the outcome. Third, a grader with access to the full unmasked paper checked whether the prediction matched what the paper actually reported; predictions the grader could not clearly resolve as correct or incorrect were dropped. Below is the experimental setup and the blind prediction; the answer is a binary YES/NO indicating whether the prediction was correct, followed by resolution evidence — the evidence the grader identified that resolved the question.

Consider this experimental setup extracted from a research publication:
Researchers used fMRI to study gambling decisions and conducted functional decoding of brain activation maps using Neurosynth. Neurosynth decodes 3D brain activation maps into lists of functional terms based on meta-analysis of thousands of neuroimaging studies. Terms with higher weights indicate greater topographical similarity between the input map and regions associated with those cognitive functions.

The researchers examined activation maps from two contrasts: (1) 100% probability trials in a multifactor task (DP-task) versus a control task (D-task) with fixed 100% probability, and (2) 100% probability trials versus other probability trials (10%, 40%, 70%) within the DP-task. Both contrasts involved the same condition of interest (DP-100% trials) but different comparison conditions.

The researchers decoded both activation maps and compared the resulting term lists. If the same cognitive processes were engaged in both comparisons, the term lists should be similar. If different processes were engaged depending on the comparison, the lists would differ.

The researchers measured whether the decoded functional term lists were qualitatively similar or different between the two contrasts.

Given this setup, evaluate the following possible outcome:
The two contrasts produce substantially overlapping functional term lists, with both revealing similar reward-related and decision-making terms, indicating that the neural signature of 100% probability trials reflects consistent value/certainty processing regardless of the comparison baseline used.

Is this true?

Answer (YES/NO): NO